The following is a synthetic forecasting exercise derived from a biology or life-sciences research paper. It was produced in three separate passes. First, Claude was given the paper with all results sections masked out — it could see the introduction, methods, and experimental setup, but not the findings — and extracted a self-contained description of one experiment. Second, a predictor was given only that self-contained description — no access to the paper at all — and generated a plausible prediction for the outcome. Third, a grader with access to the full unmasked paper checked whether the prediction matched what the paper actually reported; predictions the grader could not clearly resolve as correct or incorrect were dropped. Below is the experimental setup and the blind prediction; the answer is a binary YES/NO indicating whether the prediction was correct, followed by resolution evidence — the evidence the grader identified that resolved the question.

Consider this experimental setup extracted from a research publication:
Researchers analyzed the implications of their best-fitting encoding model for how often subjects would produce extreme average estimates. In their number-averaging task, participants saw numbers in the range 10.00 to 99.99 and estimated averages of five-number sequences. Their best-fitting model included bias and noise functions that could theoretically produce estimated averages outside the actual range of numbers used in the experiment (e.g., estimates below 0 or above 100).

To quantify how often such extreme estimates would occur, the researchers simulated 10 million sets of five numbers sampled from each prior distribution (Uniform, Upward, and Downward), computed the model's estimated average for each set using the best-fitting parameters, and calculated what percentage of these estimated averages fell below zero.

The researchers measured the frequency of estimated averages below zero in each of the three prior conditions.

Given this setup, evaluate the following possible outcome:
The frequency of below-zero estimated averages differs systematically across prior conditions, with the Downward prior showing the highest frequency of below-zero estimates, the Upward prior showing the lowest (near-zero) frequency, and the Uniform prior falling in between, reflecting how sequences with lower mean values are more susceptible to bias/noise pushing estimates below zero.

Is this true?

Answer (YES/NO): NO